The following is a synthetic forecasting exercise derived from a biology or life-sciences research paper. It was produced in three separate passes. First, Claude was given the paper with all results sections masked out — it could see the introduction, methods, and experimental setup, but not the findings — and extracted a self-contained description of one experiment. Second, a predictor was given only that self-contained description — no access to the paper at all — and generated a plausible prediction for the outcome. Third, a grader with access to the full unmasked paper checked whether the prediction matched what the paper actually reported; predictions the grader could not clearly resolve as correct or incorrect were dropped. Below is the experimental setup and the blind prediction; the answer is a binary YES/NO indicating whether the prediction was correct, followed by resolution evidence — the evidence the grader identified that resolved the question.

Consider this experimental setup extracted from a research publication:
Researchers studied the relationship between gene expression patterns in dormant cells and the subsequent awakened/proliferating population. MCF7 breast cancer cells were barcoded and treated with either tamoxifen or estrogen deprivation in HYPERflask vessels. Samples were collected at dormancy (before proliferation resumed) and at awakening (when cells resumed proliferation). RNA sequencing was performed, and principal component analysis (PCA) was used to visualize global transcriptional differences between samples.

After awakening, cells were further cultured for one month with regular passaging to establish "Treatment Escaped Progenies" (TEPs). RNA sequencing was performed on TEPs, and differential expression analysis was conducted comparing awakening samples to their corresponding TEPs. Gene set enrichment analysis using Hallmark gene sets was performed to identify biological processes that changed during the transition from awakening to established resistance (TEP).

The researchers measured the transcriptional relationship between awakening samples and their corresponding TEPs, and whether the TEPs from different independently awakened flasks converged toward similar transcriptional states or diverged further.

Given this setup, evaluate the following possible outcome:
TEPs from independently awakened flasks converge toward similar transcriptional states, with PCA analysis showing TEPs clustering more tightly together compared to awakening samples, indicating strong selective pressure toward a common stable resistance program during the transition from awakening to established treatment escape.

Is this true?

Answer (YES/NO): NO